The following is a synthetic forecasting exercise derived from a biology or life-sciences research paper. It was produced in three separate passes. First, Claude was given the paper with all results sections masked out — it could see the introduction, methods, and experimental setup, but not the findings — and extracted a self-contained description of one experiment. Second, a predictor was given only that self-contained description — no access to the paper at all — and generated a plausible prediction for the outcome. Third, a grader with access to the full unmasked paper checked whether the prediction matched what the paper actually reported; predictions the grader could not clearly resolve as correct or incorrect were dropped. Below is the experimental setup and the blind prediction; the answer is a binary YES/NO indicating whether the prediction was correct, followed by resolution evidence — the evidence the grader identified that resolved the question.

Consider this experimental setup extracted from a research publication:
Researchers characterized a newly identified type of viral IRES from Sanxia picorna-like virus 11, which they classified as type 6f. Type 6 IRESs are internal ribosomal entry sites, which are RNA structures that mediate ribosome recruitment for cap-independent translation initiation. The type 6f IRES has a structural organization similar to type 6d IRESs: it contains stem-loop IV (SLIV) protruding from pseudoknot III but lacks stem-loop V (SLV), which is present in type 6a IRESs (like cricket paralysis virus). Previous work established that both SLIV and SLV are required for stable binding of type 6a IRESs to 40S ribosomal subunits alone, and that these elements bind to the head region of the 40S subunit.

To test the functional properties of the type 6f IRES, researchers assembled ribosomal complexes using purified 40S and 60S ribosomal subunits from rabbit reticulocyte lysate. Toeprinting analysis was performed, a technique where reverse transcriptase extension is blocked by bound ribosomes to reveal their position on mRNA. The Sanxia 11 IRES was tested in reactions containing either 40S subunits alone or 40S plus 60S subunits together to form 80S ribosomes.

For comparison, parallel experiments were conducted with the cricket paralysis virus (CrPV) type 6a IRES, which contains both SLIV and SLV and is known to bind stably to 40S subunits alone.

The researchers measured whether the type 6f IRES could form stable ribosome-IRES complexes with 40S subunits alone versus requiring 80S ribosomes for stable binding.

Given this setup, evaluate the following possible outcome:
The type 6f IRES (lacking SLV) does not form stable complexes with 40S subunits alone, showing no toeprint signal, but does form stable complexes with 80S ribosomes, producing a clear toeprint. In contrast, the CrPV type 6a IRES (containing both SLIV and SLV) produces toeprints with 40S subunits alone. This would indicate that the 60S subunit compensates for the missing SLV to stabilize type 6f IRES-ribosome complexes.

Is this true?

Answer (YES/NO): NO